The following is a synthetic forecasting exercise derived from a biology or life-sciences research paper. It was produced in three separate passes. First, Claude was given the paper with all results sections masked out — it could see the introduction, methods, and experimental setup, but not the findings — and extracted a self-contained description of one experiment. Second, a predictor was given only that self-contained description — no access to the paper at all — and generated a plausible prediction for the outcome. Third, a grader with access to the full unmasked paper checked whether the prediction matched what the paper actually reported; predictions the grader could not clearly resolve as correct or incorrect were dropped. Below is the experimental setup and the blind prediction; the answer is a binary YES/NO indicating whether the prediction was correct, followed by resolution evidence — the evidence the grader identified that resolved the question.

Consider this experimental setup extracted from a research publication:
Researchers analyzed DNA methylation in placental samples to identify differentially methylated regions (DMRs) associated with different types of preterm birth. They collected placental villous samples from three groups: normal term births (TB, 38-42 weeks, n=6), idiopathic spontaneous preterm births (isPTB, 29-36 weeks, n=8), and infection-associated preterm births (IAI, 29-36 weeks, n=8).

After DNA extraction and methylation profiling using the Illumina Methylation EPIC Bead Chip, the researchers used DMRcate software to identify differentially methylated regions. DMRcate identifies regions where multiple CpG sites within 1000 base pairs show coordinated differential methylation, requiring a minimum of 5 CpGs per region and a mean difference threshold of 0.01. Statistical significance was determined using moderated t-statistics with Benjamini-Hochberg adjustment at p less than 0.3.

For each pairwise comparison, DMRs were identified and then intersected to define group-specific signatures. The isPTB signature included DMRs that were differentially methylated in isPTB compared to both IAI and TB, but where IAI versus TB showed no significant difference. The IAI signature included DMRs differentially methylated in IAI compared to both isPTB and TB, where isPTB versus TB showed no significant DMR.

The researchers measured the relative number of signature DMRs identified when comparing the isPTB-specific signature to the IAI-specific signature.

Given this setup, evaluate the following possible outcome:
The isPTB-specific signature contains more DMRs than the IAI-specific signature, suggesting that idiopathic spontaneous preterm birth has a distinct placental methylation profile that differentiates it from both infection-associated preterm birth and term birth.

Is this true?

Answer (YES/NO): NO